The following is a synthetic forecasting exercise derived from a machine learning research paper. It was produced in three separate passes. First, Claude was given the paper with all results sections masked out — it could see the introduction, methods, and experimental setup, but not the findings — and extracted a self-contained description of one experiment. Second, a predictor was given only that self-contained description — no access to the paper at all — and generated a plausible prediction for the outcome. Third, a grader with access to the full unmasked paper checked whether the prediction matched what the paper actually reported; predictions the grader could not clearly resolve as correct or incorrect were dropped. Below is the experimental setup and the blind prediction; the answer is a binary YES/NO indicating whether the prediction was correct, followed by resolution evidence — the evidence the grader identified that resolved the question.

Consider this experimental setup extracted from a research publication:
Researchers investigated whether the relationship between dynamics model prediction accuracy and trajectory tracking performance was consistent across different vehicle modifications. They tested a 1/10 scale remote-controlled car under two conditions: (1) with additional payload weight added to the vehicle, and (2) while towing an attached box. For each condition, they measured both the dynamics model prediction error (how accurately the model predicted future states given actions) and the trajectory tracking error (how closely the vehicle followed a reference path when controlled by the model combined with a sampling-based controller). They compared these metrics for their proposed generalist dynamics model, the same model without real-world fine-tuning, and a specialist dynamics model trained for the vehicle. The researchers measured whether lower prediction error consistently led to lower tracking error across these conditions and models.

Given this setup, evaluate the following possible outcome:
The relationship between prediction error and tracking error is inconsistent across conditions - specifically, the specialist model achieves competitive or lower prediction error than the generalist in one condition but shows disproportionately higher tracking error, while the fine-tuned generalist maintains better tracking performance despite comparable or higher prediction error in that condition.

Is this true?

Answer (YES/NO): YES